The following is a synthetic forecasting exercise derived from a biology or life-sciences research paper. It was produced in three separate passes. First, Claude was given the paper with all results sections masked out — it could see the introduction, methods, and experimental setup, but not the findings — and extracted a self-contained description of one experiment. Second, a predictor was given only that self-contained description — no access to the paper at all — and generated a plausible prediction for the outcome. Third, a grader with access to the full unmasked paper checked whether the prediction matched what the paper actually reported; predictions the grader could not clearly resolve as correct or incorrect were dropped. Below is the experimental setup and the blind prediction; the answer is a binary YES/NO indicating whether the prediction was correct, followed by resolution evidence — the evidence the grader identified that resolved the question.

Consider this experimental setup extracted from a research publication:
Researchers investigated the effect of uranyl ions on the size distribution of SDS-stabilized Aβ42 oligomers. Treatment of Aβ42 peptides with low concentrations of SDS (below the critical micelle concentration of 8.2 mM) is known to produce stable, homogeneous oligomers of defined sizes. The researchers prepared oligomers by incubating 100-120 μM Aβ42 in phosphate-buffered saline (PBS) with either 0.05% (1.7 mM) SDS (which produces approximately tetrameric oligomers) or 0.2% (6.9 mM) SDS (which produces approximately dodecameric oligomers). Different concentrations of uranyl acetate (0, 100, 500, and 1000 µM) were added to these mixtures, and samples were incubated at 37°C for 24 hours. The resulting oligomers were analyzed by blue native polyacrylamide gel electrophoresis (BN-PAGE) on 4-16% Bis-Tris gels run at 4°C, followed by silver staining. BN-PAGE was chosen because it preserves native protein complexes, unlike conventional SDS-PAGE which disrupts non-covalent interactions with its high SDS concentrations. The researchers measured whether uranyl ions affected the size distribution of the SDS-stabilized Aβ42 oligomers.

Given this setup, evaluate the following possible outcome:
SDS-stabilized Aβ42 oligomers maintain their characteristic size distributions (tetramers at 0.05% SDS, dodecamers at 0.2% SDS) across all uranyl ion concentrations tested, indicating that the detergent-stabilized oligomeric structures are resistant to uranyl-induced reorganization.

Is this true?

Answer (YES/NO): NO